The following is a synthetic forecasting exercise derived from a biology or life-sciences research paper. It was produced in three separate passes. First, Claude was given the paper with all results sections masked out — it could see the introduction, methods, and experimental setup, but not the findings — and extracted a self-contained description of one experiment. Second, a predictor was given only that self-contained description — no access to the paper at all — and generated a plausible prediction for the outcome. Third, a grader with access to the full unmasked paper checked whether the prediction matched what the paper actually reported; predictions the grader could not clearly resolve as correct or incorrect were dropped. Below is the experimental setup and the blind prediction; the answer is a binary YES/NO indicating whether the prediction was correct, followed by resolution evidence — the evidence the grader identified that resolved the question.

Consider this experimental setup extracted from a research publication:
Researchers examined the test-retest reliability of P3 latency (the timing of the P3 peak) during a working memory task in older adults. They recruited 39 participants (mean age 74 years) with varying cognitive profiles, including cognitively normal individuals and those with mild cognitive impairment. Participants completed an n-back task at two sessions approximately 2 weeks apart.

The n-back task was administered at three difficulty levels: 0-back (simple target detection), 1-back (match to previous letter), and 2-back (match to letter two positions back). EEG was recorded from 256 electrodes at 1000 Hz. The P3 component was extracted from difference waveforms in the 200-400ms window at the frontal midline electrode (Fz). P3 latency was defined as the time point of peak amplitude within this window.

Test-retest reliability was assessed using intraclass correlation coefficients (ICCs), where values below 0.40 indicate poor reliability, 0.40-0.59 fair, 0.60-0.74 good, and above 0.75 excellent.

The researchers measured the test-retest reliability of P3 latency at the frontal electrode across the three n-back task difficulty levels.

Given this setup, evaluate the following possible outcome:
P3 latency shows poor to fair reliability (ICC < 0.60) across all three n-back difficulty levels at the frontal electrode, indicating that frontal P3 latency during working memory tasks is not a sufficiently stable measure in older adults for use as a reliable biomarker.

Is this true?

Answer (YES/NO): YES